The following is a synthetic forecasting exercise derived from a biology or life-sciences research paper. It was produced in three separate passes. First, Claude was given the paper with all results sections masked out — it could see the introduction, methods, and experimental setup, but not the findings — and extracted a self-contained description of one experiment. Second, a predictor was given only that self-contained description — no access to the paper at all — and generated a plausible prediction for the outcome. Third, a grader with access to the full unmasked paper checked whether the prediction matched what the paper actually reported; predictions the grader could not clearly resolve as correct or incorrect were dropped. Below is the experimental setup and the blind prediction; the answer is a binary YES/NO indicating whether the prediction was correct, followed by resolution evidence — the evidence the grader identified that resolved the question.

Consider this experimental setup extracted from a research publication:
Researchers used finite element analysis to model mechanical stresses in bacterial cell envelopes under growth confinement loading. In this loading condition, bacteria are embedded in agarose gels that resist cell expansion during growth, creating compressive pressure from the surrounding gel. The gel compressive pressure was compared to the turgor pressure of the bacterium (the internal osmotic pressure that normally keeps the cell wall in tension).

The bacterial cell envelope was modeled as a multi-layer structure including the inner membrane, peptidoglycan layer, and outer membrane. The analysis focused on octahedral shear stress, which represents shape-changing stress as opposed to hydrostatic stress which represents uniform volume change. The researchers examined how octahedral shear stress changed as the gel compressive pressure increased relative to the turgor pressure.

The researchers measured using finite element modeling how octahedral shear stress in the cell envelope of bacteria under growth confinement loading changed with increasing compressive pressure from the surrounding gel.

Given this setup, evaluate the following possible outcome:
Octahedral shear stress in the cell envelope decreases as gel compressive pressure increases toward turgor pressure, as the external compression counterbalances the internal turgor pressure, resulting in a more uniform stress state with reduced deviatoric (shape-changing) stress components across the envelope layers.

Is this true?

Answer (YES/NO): NO